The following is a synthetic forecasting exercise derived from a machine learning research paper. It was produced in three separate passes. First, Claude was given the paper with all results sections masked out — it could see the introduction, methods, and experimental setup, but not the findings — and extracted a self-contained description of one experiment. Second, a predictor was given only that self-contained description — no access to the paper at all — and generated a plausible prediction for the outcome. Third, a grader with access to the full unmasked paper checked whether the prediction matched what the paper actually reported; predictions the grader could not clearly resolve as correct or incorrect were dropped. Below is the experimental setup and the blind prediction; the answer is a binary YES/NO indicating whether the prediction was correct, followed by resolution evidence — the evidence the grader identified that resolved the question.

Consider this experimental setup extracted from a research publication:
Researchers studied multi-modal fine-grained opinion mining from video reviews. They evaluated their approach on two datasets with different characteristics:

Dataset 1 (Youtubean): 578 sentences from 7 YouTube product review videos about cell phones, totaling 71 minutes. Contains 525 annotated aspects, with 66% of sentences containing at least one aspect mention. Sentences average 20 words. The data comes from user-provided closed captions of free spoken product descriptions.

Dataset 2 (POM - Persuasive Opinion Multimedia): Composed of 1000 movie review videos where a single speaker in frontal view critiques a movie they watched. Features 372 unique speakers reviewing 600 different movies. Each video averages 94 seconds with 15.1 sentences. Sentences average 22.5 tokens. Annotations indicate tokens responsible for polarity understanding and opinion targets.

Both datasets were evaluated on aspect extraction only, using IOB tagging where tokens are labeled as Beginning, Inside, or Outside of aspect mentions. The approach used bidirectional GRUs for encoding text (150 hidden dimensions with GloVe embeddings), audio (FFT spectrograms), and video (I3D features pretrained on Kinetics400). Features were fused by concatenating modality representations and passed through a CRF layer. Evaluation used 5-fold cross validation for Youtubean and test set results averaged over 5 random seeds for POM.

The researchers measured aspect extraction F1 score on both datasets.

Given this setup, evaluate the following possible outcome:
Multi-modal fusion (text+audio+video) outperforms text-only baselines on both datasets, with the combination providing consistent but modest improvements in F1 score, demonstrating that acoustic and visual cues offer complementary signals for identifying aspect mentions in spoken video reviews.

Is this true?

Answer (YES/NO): YES